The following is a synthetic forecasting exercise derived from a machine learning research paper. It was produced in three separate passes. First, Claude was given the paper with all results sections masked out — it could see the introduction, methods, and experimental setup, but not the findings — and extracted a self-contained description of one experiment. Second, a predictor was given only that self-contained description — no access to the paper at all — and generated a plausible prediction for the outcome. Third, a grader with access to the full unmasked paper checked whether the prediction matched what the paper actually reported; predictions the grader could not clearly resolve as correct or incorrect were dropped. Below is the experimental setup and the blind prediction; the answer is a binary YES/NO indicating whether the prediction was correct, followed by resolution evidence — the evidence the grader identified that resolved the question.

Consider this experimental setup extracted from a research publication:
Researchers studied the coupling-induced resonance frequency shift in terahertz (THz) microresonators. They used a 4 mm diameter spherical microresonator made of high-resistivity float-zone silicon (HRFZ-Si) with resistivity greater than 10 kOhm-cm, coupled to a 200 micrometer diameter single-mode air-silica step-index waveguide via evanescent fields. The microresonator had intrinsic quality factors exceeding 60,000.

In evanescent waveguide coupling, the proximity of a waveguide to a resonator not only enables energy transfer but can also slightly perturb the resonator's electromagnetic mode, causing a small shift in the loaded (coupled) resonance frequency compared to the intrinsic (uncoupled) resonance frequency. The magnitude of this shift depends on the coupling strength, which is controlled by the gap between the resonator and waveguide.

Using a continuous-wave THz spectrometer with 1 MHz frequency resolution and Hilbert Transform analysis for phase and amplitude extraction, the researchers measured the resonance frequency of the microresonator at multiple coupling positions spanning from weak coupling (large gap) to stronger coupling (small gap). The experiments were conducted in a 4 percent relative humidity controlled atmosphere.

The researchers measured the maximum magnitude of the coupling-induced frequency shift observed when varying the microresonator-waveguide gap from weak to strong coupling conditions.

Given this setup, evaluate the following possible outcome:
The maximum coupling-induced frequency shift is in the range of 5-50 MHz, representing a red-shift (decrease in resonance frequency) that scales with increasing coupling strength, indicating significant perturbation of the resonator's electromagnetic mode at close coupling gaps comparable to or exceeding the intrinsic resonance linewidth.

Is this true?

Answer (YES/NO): NO